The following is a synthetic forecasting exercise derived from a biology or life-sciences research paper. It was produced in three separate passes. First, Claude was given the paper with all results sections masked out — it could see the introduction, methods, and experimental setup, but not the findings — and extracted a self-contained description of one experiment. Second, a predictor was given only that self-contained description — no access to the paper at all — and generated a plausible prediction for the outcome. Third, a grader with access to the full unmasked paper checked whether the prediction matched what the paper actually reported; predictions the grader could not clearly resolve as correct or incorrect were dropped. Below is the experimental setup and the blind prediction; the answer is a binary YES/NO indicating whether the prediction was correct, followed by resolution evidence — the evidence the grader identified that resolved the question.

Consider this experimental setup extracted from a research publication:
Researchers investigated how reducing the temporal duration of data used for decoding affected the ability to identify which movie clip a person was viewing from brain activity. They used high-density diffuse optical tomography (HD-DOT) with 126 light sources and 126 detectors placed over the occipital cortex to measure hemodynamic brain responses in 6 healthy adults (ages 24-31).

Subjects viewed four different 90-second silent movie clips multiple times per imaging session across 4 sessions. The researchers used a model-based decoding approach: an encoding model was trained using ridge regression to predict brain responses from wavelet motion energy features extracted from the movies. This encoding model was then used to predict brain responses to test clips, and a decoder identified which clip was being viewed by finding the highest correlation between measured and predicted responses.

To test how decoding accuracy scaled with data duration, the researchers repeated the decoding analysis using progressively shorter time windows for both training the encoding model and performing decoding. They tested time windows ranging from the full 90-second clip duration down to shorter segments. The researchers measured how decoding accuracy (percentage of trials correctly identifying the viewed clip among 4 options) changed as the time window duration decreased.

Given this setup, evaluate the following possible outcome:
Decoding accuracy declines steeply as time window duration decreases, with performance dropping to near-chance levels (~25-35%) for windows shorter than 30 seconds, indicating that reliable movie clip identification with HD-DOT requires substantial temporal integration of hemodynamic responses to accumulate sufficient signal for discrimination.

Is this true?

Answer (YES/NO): NO